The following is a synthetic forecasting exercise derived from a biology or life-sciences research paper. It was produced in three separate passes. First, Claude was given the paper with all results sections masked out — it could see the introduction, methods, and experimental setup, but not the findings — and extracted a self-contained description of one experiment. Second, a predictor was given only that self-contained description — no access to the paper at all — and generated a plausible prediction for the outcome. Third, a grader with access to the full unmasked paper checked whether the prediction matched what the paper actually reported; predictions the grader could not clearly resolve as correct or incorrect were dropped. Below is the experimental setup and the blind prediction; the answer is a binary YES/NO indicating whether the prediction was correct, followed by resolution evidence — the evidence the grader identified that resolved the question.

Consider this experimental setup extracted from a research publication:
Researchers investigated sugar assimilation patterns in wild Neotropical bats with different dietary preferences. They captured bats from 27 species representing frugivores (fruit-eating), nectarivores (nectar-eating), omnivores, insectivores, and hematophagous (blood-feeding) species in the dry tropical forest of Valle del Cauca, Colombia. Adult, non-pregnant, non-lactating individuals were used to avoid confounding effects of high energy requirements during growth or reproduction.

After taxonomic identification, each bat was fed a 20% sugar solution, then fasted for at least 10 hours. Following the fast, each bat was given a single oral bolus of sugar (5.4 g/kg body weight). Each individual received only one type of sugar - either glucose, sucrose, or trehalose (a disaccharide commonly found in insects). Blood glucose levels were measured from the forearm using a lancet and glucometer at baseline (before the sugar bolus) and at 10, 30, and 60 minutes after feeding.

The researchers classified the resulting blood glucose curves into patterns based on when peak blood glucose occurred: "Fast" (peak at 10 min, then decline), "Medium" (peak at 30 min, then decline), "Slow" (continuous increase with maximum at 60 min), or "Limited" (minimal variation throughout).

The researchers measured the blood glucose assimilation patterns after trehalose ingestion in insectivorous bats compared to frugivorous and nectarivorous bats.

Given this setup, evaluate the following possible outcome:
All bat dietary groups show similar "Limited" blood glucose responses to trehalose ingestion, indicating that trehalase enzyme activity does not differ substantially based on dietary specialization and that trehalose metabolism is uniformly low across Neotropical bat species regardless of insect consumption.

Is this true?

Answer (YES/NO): NO